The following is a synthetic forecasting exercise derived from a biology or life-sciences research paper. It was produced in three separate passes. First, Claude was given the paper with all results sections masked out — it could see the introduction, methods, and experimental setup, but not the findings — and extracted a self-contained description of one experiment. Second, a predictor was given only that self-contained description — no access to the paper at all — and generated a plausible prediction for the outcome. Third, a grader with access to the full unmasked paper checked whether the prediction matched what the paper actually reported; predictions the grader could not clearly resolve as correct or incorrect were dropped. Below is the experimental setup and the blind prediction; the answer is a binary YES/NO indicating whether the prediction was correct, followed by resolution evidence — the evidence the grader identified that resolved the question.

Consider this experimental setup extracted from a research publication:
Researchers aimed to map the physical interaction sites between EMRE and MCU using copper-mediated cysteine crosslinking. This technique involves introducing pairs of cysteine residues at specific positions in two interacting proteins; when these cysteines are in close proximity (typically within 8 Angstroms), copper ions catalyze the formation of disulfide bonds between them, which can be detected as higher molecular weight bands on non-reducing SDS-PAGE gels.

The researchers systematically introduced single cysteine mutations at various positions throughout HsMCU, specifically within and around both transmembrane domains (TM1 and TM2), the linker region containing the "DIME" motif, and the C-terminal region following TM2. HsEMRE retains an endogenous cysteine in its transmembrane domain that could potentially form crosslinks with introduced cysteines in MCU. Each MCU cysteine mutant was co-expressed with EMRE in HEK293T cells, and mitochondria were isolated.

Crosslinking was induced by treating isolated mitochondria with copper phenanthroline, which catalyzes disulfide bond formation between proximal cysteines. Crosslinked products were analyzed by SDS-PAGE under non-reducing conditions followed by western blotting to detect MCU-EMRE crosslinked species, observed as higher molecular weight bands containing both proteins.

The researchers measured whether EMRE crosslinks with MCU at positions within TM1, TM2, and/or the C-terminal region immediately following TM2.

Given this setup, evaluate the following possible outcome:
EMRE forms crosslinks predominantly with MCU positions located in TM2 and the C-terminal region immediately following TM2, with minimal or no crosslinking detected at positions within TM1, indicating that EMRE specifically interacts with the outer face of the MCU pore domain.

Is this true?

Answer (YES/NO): NO